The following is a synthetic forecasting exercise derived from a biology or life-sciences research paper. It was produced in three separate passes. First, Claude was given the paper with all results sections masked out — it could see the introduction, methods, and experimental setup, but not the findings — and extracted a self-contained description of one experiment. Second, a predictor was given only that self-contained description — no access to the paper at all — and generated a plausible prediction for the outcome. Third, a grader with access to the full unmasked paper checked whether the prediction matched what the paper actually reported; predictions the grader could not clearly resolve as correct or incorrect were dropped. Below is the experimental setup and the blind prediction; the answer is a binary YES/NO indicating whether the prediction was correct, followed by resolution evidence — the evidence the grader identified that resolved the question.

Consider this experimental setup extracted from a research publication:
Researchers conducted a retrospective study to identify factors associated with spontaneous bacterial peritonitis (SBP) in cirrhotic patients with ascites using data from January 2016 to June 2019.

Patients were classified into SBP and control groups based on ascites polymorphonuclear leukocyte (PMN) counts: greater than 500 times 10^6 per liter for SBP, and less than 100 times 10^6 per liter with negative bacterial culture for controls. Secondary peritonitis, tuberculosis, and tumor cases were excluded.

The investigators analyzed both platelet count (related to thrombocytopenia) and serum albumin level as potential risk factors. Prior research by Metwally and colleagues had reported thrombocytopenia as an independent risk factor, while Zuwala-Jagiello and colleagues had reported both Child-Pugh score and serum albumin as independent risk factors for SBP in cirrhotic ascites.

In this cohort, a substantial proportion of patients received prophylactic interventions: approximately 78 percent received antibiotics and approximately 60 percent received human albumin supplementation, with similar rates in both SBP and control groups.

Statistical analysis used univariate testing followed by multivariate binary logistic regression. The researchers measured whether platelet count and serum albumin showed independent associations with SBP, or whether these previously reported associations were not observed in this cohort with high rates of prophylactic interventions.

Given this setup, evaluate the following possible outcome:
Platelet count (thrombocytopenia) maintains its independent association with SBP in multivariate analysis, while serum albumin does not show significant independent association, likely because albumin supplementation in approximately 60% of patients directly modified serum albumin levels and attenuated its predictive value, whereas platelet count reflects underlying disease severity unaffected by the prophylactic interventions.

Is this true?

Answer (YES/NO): NO